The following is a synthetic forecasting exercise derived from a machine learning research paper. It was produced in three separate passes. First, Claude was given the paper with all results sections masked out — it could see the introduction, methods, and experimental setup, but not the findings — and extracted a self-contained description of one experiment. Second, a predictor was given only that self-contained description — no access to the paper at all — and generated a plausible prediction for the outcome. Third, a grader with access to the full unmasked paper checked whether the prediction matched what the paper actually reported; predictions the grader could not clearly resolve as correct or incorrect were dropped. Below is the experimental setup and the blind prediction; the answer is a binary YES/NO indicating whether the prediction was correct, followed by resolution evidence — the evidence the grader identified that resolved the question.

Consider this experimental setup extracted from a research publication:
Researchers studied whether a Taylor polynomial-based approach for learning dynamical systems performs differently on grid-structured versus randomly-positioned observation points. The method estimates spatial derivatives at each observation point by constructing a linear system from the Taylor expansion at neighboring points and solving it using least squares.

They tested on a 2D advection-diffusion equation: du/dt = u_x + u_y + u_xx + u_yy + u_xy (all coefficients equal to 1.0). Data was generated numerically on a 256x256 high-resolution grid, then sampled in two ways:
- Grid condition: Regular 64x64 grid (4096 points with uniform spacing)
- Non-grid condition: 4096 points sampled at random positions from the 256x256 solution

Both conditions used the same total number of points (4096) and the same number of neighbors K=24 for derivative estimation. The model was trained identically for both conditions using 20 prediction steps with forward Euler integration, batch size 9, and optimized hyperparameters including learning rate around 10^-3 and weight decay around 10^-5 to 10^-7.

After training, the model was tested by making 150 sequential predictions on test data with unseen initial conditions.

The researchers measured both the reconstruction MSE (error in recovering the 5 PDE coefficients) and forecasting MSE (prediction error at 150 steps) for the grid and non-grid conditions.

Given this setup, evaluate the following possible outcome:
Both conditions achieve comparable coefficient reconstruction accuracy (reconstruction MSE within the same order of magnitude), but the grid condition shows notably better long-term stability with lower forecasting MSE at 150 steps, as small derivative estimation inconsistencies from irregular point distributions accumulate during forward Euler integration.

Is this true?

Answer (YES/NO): NO